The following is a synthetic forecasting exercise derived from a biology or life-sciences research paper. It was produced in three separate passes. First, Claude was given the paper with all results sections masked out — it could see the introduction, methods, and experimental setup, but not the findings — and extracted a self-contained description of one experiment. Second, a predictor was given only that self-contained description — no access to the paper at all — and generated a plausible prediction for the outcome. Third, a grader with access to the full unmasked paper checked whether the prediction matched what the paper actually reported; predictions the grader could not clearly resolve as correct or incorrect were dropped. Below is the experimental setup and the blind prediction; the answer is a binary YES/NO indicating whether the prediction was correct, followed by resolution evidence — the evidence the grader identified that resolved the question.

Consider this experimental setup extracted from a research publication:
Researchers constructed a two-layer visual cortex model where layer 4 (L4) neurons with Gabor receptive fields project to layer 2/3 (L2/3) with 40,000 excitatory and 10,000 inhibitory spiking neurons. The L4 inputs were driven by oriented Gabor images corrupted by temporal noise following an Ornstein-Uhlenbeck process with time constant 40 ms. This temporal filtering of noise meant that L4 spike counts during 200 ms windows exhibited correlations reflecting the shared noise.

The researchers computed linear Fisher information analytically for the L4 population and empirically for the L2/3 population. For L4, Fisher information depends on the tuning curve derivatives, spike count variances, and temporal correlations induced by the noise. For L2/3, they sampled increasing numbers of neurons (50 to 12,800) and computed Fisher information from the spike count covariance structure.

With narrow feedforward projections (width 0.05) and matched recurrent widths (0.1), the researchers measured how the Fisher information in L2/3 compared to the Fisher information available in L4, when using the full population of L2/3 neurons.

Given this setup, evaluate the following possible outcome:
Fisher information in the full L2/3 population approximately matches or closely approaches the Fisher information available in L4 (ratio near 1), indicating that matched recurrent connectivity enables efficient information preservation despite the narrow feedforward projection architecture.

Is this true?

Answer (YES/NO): YES